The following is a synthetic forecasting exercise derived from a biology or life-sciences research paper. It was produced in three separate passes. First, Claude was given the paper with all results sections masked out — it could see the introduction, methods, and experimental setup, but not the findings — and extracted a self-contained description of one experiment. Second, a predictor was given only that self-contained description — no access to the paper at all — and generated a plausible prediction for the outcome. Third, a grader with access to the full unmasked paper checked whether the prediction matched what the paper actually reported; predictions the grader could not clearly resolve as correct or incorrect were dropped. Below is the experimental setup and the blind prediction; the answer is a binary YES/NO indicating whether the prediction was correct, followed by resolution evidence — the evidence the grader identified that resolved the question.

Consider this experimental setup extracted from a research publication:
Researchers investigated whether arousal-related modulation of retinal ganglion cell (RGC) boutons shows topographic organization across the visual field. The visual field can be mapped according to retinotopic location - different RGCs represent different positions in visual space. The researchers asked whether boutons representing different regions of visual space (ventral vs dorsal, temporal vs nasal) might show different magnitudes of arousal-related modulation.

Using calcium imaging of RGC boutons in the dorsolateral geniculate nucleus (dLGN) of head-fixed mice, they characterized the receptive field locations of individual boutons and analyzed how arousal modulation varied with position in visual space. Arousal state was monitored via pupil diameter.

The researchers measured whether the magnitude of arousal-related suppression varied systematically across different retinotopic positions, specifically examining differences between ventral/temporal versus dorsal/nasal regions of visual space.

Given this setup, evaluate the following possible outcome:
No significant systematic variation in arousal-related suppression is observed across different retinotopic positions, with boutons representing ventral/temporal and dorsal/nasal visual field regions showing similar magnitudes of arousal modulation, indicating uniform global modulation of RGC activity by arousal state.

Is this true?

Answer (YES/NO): NO